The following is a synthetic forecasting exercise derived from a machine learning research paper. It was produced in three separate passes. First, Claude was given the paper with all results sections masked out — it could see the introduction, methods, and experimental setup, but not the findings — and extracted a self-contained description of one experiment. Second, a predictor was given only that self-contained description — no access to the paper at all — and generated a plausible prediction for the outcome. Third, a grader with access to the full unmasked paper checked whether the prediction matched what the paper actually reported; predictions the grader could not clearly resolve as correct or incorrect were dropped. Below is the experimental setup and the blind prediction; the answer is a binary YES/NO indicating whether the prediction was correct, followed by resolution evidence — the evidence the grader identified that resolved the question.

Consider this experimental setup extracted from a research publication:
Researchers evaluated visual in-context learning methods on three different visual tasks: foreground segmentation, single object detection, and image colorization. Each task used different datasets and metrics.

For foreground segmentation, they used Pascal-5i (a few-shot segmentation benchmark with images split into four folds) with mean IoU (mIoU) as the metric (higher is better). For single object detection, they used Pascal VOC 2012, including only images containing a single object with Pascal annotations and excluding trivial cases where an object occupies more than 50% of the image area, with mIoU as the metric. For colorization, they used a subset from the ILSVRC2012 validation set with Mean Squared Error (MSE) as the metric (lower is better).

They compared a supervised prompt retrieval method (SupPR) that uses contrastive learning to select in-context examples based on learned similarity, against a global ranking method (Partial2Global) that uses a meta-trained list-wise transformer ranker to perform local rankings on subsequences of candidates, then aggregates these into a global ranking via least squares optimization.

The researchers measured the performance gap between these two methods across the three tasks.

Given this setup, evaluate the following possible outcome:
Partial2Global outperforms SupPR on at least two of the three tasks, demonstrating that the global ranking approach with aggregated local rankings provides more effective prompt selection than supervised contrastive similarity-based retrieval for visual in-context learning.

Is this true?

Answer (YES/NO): YES